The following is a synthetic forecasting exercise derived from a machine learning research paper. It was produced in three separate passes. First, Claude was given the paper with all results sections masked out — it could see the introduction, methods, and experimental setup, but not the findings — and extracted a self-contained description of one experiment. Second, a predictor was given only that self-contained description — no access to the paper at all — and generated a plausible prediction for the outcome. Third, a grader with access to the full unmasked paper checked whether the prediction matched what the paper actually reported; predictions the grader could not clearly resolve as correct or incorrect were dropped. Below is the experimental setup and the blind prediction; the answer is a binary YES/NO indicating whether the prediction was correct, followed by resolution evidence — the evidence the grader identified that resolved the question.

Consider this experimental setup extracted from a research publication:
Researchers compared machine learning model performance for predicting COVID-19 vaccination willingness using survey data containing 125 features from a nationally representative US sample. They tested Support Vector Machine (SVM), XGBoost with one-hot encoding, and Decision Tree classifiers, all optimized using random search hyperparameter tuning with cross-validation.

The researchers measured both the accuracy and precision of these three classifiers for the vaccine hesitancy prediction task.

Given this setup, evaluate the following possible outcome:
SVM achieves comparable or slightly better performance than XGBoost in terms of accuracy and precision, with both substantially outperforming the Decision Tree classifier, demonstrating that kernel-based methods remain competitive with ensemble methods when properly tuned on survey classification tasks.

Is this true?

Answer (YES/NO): NO